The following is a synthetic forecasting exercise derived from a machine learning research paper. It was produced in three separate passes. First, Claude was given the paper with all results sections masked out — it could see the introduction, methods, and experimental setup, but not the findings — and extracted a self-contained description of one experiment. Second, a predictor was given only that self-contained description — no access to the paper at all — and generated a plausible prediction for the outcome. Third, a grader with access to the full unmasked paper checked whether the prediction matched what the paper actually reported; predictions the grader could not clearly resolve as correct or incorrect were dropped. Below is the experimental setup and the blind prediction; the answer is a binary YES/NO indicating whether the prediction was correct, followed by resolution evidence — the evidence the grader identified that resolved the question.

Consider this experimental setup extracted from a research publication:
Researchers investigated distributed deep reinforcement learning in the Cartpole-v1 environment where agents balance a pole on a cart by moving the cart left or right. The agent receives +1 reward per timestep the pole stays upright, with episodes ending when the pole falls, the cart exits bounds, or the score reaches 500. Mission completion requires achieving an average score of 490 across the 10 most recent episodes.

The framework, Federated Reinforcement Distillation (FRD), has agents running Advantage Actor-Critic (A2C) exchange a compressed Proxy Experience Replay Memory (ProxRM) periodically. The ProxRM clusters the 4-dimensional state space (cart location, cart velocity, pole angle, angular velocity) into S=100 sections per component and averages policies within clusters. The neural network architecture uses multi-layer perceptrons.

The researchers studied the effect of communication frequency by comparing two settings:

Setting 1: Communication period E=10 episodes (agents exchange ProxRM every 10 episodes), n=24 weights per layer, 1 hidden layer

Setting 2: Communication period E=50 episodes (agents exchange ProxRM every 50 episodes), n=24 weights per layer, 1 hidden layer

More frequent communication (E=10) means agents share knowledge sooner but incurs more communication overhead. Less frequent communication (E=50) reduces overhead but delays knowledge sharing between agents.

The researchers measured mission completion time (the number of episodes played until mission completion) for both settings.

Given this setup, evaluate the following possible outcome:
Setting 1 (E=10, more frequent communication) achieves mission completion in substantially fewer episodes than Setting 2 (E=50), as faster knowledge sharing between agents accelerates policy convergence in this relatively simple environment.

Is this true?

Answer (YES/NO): NO